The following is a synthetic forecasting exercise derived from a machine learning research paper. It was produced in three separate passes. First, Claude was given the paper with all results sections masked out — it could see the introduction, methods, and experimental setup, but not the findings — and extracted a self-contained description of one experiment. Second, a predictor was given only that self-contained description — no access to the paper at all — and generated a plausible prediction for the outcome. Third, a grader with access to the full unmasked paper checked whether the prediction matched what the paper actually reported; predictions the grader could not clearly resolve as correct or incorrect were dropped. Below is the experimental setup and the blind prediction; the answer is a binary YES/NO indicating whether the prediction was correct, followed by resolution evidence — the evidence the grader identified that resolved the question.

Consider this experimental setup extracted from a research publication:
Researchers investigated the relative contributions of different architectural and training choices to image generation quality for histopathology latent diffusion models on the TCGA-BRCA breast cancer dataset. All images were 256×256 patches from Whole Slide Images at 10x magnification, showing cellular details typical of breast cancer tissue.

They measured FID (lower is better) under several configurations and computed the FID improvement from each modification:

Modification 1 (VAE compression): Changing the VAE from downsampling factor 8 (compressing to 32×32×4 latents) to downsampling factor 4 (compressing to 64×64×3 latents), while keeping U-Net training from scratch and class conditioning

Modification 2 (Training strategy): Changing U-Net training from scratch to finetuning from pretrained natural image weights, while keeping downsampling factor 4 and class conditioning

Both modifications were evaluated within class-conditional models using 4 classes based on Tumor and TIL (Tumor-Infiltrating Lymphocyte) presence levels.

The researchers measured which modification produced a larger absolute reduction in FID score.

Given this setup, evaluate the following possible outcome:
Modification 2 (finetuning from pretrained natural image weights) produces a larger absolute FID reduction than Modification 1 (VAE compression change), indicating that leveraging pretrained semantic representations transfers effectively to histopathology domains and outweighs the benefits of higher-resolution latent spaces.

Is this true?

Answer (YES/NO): YES